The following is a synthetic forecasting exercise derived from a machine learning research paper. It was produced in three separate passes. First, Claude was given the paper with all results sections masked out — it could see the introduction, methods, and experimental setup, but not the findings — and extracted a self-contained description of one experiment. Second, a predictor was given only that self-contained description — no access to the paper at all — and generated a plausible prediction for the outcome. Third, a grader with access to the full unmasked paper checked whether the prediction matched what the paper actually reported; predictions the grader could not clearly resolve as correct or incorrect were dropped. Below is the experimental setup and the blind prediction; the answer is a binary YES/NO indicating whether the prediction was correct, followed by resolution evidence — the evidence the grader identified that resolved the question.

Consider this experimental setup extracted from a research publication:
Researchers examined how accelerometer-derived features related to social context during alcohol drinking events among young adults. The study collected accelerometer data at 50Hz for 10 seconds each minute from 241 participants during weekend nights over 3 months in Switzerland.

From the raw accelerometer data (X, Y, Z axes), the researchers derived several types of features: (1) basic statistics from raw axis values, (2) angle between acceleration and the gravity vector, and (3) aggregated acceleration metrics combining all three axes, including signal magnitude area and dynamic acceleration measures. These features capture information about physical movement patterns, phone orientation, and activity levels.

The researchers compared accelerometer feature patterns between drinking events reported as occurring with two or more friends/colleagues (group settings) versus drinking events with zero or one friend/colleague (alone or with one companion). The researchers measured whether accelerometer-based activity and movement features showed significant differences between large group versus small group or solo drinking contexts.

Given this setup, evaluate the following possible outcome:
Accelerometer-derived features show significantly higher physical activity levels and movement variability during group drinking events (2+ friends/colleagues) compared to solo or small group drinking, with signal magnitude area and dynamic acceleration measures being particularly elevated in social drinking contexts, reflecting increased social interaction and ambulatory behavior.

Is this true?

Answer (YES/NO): NO